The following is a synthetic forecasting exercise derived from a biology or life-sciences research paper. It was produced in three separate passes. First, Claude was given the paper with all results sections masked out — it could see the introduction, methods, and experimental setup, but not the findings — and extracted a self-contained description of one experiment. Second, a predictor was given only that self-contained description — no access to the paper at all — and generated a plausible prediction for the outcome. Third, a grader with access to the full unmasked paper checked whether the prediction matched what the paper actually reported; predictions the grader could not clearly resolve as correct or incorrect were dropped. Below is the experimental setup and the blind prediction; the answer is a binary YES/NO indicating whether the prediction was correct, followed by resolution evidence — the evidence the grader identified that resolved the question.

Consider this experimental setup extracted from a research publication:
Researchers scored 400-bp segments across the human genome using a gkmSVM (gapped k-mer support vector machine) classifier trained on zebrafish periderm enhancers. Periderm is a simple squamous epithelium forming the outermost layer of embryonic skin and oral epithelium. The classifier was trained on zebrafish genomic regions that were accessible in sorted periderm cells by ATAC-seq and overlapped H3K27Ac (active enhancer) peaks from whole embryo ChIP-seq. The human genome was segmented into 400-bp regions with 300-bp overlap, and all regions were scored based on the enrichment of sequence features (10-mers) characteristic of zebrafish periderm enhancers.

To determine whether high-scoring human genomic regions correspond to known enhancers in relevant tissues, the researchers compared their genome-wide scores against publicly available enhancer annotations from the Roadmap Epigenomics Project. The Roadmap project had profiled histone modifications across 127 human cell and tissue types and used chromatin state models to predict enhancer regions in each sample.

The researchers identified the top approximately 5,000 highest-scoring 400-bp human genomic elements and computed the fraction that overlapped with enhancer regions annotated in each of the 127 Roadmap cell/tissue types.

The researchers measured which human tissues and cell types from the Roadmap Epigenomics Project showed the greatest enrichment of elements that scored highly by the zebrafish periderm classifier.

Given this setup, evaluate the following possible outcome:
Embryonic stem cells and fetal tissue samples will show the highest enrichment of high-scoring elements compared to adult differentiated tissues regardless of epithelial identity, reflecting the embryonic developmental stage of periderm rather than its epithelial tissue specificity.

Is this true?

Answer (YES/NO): NO